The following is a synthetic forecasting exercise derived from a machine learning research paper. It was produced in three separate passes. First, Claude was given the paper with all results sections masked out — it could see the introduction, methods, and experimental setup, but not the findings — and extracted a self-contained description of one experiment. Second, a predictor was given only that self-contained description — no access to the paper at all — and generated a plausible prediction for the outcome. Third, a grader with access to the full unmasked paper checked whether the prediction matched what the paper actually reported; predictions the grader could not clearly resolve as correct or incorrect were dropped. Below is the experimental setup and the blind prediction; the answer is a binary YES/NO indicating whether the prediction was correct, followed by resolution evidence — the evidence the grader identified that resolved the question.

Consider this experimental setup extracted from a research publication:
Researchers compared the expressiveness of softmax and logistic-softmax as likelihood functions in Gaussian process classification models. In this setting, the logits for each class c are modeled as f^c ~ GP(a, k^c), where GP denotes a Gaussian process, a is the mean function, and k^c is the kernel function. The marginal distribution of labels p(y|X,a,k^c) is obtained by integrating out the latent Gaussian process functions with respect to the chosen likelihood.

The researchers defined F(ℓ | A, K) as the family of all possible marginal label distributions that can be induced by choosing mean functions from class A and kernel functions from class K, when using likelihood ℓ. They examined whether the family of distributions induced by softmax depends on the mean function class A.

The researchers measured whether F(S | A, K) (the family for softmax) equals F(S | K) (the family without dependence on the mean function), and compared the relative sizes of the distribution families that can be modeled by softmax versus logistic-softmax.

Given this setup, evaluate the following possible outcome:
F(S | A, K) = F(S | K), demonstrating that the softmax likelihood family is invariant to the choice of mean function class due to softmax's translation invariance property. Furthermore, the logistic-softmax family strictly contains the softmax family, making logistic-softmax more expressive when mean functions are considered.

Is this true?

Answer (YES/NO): YES